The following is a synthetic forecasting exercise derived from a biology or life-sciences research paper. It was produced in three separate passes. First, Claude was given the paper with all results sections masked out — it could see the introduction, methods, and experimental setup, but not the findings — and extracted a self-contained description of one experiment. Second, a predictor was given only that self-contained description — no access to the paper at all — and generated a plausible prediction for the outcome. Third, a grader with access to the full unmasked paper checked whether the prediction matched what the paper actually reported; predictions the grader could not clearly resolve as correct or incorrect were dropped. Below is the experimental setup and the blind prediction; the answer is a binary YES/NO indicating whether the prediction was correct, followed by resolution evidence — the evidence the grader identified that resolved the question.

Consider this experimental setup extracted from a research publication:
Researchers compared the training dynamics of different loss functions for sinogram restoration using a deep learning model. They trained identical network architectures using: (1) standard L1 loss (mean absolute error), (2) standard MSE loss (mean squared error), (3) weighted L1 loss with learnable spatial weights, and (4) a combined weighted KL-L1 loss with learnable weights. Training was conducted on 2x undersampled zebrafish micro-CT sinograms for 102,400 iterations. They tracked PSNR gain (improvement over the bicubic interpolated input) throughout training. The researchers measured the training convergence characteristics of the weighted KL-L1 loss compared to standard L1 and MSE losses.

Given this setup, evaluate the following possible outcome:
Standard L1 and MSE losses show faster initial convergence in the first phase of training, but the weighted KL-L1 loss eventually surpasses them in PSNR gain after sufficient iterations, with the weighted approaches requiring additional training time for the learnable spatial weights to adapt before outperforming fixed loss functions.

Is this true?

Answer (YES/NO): YES